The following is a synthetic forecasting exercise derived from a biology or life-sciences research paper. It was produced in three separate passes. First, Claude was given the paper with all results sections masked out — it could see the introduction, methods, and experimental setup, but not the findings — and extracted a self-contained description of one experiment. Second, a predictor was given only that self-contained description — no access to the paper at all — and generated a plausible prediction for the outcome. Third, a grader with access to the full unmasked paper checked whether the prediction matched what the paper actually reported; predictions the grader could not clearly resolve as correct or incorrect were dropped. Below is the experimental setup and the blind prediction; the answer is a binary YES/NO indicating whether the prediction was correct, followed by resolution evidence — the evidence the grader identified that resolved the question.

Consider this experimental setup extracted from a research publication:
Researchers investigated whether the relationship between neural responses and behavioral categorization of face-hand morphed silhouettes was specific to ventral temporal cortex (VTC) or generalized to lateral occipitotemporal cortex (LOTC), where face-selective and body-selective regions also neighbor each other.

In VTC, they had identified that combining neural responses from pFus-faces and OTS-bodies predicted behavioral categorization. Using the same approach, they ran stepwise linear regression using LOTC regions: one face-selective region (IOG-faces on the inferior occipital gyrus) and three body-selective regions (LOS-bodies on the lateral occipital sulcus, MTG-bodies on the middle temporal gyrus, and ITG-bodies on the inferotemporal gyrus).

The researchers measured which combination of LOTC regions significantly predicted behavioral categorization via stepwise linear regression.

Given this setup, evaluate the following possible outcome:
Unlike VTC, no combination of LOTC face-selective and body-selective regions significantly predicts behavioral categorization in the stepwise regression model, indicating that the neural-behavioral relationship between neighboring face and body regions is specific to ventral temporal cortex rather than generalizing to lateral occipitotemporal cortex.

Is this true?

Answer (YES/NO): NO